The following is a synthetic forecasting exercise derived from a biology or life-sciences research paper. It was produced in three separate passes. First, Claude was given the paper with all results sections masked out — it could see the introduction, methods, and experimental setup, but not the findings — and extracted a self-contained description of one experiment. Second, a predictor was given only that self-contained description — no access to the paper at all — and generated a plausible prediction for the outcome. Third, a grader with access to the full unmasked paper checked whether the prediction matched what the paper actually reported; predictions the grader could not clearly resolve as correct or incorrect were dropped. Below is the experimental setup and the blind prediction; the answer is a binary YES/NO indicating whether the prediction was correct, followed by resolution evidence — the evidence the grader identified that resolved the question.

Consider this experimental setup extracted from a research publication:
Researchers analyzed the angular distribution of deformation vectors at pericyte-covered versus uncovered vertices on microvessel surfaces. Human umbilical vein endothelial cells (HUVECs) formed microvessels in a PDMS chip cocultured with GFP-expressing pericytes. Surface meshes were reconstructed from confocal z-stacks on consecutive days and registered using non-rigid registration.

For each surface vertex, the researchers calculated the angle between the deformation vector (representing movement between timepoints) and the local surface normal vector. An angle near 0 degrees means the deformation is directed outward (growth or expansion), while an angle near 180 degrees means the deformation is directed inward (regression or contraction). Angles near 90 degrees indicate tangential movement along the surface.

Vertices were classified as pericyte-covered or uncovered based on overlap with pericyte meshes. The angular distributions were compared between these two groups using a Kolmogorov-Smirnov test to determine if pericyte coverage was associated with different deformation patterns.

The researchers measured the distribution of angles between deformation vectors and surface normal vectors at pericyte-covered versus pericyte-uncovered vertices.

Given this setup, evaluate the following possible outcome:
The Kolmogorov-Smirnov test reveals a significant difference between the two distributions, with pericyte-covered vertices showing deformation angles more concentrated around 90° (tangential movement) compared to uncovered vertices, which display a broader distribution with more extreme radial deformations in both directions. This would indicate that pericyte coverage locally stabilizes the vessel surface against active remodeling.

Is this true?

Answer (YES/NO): NO